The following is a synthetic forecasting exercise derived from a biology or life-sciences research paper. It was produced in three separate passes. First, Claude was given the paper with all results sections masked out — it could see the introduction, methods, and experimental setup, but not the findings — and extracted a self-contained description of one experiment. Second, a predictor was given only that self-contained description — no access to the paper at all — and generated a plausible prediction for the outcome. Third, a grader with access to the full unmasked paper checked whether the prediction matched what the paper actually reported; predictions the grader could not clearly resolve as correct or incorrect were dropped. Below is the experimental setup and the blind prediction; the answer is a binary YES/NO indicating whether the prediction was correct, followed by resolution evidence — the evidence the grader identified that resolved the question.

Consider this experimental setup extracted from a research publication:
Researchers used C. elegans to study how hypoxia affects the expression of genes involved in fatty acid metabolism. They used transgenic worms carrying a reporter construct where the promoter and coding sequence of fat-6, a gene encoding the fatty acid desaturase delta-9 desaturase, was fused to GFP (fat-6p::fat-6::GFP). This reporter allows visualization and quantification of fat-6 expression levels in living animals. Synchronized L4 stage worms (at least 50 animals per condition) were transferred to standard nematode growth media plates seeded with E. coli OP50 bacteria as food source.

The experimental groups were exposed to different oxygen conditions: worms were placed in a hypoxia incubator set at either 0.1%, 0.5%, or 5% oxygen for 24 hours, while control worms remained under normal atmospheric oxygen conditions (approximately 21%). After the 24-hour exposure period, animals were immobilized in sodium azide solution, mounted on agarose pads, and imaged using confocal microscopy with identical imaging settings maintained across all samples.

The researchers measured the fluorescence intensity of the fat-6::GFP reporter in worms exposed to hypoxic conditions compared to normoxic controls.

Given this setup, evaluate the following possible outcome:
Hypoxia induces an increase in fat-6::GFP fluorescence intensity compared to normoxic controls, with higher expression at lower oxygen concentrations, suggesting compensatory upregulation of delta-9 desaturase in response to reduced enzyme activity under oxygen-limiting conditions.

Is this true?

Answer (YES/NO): NO